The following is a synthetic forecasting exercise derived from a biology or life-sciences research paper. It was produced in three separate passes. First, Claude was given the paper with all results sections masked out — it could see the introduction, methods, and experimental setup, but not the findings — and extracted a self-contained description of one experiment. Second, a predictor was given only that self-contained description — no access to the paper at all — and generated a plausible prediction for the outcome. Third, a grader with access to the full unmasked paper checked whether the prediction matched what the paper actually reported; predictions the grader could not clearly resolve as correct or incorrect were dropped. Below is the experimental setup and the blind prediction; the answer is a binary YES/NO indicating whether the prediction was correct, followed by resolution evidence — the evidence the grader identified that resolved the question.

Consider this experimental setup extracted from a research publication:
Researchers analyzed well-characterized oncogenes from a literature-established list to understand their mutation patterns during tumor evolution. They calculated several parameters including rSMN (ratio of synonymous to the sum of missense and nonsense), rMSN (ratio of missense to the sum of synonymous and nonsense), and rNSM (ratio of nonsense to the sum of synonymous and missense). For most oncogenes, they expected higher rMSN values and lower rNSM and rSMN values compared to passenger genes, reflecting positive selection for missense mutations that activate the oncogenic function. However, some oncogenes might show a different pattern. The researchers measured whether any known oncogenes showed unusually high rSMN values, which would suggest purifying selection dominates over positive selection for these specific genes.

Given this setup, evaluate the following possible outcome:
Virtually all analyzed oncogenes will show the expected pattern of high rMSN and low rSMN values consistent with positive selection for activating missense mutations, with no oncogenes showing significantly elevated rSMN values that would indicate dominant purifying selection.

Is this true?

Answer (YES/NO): NO